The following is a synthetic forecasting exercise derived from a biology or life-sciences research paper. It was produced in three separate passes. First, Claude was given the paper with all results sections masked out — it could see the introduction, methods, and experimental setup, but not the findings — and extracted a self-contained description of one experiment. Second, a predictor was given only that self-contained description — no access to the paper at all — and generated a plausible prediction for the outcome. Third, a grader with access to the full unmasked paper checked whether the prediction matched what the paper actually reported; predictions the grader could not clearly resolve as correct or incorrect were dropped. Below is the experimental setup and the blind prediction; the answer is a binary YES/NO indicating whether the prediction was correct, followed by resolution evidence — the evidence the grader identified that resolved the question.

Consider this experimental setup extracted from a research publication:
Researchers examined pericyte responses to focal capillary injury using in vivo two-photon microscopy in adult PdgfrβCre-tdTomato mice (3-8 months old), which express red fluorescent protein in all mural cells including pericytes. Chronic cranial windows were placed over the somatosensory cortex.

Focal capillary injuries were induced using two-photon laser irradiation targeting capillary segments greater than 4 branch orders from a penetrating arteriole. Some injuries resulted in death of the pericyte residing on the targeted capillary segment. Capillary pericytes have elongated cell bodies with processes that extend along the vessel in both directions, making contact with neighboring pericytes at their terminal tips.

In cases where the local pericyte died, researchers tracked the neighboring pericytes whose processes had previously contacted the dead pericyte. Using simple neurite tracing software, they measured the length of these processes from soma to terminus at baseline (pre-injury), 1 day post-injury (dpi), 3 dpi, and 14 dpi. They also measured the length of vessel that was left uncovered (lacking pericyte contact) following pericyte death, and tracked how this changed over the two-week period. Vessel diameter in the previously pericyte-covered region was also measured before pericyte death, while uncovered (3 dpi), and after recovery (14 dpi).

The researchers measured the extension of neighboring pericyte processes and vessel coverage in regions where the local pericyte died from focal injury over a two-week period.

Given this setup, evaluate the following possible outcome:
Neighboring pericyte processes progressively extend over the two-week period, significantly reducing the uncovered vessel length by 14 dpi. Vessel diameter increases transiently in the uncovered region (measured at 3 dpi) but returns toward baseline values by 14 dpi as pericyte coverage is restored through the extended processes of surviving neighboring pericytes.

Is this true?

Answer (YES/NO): YES